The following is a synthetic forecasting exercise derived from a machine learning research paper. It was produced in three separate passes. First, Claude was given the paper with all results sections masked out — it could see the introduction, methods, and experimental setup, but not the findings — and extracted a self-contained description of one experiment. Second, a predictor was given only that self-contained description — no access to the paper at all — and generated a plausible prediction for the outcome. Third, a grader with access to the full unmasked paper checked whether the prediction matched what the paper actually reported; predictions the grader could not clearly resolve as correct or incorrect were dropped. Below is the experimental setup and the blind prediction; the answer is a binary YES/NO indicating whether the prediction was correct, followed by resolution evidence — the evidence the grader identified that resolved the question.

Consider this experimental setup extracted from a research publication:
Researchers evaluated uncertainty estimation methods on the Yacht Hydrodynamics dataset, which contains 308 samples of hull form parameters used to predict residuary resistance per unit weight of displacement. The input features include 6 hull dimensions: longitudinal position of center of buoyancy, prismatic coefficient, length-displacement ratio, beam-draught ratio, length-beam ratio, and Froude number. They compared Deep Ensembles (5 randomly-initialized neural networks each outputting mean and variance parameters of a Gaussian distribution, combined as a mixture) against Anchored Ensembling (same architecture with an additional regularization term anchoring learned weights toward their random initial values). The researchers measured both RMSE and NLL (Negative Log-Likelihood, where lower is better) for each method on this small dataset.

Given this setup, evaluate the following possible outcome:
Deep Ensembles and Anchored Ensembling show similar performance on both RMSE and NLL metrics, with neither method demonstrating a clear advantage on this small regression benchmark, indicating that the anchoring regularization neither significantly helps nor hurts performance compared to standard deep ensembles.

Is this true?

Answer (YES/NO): NO